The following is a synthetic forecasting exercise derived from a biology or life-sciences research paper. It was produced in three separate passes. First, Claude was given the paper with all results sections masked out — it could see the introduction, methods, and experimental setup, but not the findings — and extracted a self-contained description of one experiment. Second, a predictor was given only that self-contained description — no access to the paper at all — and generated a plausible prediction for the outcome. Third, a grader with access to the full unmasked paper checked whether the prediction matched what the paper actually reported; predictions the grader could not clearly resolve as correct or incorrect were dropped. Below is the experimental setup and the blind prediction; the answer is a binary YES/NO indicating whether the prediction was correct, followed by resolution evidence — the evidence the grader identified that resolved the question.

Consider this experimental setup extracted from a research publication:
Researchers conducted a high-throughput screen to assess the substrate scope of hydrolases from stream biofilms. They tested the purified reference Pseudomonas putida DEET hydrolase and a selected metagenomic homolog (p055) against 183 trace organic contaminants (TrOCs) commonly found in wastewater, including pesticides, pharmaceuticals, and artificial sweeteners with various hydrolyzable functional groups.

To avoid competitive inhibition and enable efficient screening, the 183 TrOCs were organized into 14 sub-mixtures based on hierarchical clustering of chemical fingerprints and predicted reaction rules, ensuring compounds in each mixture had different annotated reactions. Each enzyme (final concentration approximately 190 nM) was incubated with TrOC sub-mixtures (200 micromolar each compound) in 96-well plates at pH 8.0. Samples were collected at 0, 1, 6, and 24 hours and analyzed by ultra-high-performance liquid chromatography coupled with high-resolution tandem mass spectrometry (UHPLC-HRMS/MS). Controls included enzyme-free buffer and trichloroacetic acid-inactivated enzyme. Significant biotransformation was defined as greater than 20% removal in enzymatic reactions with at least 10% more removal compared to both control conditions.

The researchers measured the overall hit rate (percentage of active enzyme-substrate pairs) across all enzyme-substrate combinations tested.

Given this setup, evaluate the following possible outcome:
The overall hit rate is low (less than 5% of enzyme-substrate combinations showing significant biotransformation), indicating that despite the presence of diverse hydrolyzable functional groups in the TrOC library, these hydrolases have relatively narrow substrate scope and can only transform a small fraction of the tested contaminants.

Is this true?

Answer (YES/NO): NO